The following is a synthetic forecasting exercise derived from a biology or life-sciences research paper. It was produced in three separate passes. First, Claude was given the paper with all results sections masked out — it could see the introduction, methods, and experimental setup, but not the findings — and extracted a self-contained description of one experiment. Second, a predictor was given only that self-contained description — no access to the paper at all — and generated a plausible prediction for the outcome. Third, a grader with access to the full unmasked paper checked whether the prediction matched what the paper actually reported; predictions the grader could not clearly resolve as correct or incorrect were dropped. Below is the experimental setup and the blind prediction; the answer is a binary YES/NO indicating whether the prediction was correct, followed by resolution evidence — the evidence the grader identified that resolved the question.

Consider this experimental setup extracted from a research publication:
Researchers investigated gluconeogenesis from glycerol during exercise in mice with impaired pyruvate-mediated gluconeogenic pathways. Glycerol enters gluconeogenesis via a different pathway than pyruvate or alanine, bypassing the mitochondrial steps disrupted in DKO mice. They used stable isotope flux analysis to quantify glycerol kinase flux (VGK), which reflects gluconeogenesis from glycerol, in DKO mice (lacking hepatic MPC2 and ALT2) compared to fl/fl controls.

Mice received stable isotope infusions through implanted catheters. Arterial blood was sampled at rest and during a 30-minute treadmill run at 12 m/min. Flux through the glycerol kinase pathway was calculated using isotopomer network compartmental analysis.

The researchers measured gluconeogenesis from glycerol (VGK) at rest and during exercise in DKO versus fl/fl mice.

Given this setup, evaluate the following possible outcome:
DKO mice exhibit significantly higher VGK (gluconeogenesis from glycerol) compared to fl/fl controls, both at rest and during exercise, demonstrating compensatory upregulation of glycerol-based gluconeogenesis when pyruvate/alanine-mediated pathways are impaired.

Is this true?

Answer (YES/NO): NO